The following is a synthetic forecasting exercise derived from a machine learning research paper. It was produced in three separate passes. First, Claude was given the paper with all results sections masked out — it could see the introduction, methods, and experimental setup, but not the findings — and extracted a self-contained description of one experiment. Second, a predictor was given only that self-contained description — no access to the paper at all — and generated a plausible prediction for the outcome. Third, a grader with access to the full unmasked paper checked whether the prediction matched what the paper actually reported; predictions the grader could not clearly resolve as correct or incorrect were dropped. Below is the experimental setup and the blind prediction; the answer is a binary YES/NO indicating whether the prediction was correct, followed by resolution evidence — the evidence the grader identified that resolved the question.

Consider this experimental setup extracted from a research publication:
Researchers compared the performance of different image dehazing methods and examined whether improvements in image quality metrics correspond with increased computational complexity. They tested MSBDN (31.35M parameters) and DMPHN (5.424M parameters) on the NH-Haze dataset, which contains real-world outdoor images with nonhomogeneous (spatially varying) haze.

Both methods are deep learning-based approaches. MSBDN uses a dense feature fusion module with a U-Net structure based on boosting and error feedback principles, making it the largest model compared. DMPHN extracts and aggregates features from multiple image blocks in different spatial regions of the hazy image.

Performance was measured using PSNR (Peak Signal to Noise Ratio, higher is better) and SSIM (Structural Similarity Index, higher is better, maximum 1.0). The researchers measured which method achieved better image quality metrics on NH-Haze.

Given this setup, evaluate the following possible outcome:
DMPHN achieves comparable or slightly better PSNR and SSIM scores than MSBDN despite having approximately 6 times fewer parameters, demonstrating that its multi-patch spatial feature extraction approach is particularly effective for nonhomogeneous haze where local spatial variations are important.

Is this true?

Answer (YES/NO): NO